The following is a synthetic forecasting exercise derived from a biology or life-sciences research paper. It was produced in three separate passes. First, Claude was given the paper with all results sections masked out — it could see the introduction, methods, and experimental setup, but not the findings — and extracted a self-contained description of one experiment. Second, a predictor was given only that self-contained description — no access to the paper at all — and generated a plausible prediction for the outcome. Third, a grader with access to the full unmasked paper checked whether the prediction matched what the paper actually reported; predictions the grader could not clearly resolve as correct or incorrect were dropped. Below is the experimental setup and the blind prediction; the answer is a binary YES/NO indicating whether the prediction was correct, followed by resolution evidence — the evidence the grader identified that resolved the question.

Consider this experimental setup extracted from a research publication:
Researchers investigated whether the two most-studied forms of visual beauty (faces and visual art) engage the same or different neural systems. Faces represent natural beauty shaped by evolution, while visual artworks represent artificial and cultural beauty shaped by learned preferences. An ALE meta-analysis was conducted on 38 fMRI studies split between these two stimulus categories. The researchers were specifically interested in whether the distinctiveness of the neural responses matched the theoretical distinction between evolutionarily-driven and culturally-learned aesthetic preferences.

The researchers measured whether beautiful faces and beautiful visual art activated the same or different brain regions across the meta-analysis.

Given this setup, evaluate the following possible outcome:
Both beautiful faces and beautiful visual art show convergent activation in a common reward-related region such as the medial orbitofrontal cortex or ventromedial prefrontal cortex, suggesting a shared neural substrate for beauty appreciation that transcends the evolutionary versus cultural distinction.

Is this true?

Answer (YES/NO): NO